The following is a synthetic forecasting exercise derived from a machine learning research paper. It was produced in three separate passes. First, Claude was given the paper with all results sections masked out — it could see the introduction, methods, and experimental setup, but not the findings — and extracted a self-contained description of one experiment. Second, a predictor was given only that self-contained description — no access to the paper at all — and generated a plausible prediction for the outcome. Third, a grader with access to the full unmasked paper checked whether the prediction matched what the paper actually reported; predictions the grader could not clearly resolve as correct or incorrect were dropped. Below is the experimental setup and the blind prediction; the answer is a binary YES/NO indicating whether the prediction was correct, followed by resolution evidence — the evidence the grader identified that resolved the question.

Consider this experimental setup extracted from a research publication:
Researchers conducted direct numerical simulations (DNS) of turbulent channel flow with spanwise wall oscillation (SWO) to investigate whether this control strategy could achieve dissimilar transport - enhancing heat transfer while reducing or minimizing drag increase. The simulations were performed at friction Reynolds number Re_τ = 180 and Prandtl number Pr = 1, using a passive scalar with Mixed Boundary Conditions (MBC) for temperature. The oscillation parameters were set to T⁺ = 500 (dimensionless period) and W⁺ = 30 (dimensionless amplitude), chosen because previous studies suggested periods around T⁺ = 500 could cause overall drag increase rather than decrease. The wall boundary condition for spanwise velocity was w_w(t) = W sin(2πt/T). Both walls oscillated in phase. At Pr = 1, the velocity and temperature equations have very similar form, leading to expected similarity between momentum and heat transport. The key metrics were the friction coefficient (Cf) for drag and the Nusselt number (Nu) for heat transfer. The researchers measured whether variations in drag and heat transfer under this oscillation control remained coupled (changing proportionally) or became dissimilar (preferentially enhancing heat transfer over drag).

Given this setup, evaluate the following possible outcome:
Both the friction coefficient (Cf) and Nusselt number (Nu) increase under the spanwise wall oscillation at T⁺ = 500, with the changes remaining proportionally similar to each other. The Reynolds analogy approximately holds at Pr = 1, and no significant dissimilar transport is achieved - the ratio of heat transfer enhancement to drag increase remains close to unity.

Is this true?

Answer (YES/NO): NO